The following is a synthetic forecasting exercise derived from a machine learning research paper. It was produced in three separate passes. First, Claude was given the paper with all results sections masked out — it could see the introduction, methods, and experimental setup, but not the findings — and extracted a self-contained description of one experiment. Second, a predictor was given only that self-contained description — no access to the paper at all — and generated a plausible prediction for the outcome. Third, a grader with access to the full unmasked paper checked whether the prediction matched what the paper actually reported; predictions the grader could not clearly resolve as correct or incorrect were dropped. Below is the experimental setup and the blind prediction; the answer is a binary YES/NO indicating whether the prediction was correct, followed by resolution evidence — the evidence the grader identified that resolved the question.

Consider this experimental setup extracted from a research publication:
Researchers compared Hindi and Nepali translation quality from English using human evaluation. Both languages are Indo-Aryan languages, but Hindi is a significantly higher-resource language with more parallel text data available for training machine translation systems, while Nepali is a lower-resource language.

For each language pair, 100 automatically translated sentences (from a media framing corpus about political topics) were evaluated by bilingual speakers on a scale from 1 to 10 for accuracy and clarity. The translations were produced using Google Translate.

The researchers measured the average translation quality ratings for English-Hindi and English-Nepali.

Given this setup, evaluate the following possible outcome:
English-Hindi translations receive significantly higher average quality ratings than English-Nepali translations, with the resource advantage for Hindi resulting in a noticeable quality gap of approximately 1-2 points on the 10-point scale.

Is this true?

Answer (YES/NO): NO